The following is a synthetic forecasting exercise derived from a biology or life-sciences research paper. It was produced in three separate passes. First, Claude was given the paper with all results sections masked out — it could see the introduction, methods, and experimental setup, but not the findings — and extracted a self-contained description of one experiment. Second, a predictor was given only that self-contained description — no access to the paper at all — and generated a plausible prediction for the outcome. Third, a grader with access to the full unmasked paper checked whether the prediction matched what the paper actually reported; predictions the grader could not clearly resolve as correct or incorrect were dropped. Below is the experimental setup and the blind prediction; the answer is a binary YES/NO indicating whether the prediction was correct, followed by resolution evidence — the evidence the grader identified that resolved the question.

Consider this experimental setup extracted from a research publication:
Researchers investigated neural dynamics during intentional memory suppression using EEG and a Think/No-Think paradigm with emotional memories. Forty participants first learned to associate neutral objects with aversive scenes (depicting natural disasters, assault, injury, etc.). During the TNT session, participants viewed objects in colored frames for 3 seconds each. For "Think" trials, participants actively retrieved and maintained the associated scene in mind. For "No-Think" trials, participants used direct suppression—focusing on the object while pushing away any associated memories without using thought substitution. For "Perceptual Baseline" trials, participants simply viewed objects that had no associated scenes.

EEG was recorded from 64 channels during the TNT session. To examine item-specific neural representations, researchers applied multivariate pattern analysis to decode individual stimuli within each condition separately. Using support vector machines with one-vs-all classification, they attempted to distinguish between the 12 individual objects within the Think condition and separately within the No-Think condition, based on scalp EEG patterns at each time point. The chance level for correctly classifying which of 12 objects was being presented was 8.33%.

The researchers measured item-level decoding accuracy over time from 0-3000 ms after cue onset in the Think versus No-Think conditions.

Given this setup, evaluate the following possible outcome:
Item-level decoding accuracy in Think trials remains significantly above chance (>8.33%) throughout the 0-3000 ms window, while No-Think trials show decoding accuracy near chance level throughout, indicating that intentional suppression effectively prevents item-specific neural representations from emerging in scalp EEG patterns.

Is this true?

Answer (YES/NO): NO